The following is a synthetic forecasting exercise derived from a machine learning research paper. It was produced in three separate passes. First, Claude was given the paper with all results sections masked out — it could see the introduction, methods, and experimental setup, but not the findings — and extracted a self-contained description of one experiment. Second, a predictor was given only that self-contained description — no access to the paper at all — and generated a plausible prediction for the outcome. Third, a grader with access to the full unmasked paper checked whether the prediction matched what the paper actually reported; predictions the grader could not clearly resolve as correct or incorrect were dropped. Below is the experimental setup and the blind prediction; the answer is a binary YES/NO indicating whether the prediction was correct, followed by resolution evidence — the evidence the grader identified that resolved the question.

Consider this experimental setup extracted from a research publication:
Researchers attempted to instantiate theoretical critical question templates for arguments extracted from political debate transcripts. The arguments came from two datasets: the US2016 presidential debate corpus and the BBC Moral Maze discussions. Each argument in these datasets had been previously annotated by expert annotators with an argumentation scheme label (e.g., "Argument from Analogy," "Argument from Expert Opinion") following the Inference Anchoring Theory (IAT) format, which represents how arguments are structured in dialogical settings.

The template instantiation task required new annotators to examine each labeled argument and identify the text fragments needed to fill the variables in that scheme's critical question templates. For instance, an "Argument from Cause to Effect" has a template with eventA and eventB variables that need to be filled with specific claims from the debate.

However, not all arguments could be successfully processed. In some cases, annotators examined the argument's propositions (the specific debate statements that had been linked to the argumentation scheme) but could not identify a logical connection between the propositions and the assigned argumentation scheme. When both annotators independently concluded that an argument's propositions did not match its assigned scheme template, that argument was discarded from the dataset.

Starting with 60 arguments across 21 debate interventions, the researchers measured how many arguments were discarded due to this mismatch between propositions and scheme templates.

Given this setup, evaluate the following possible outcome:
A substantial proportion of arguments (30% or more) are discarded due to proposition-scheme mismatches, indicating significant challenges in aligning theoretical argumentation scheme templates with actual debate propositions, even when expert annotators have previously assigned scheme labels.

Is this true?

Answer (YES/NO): NO